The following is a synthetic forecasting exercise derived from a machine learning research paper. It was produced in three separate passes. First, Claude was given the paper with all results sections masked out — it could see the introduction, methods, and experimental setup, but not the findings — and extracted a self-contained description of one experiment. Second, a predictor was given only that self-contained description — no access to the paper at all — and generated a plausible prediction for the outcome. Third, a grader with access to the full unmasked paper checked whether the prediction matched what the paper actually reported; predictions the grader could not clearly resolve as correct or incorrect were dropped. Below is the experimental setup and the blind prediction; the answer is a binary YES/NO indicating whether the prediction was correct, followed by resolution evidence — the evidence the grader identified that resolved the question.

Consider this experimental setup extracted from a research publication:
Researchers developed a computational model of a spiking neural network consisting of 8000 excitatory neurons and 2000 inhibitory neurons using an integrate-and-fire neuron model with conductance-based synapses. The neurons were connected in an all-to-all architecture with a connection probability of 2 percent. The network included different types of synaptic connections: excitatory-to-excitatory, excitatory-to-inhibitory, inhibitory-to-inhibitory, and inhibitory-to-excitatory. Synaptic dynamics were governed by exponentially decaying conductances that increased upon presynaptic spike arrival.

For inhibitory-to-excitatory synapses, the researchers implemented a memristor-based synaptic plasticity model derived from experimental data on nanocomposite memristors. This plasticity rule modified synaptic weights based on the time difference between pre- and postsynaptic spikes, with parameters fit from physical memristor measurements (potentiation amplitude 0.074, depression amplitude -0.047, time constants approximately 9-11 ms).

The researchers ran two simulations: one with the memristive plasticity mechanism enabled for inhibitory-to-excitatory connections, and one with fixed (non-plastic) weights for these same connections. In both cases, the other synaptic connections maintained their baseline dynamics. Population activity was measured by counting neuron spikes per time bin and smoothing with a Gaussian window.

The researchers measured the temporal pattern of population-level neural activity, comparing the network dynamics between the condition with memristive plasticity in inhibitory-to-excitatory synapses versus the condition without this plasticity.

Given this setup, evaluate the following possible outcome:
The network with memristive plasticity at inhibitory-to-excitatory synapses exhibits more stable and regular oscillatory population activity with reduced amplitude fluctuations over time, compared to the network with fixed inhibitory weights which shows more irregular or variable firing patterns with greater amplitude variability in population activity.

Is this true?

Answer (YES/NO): NO